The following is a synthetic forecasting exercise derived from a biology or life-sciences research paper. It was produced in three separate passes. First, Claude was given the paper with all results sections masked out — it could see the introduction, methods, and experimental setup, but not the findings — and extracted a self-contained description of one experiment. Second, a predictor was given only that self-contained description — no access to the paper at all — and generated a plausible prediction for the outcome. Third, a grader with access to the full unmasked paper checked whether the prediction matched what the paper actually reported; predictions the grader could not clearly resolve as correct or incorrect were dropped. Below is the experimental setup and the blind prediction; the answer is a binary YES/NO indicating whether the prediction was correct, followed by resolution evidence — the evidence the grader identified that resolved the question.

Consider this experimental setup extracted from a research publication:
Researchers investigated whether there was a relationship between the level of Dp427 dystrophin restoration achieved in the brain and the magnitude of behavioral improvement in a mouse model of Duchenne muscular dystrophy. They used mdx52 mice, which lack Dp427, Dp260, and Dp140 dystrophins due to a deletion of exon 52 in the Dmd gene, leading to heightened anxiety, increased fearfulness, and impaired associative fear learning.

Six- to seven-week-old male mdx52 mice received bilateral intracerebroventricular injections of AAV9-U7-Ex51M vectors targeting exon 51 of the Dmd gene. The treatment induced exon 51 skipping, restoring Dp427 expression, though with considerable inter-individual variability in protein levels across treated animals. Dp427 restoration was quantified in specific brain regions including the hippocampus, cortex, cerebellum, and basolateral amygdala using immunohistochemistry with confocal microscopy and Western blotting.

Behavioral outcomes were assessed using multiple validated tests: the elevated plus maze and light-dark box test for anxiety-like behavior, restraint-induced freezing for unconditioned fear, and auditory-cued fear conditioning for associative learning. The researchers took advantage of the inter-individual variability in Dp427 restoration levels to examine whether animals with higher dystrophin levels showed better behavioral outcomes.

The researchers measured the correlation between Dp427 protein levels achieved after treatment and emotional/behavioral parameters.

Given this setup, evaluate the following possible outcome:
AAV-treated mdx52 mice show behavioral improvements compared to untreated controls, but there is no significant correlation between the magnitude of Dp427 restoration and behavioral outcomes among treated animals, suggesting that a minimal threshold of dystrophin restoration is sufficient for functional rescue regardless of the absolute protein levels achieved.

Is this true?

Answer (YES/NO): NO